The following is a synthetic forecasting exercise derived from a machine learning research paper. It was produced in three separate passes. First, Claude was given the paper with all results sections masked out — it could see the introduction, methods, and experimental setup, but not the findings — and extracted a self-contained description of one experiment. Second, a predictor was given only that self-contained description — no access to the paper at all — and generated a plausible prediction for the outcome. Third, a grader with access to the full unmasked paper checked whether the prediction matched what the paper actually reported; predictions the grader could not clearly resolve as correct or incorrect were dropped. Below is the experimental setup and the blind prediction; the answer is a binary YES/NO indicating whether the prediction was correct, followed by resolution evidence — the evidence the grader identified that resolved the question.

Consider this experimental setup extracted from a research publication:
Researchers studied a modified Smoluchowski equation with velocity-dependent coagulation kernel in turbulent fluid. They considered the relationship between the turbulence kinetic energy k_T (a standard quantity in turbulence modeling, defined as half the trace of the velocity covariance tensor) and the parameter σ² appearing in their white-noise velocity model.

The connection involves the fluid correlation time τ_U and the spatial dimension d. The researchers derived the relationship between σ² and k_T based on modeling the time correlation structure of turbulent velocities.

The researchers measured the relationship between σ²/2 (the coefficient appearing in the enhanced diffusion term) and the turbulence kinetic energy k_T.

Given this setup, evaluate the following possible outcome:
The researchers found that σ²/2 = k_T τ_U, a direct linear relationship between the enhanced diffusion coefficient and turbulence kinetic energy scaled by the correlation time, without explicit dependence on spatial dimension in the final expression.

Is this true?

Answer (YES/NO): NO